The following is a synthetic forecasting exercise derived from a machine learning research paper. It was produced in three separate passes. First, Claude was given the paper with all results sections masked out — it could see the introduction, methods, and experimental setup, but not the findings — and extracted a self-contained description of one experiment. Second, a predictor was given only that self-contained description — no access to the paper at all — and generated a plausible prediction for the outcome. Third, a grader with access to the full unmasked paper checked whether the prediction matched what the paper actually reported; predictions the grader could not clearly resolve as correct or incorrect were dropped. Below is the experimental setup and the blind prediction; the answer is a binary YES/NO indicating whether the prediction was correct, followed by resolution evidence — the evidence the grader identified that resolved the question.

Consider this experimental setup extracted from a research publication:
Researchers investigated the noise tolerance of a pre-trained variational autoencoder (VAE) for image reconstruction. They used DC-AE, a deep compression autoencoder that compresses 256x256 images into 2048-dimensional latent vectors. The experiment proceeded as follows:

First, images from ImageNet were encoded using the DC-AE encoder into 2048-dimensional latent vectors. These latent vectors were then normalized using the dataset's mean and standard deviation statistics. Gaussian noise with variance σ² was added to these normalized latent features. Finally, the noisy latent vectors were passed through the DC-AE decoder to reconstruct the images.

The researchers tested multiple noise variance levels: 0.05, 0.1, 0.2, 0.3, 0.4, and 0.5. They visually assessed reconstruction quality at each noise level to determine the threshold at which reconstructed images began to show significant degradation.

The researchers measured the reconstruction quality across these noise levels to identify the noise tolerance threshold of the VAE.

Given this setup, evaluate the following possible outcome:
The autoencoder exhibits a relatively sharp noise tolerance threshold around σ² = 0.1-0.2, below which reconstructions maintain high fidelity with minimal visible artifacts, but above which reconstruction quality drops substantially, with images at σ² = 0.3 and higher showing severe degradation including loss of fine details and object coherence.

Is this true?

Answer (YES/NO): NO